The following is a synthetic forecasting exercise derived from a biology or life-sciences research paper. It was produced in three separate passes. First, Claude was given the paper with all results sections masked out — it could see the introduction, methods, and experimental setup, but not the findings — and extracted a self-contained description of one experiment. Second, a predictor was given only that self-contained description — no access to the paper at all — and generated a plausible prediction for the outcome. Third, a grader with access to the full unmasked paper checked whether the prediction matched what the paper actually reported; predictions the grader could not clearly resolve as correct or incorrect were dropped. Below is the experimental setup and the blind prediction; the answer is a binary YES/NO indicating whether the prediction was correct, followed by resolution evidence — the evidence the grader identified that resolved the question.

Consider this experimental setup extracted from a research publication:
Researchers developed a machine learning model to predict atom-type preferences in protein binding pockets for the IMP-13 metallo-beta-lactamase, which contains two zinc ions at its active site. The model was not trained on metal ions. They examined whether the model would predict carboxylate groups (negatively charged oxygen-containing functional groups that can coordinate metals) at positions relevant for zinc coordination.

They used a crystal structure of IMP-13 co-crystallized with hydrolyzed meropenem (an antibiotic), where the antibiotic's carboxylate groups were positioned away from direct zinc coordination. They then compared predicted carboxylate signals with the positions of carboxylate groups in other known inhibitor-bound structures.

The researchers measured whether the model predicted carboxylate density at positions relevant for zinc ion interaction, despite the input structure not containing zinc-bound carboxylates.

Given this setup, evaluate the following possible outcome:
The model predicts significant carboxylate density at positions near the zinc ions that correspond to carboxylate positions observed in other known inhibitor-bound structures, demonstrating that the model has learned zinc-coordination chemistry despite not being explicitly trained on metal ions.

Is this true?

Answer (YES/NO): YES